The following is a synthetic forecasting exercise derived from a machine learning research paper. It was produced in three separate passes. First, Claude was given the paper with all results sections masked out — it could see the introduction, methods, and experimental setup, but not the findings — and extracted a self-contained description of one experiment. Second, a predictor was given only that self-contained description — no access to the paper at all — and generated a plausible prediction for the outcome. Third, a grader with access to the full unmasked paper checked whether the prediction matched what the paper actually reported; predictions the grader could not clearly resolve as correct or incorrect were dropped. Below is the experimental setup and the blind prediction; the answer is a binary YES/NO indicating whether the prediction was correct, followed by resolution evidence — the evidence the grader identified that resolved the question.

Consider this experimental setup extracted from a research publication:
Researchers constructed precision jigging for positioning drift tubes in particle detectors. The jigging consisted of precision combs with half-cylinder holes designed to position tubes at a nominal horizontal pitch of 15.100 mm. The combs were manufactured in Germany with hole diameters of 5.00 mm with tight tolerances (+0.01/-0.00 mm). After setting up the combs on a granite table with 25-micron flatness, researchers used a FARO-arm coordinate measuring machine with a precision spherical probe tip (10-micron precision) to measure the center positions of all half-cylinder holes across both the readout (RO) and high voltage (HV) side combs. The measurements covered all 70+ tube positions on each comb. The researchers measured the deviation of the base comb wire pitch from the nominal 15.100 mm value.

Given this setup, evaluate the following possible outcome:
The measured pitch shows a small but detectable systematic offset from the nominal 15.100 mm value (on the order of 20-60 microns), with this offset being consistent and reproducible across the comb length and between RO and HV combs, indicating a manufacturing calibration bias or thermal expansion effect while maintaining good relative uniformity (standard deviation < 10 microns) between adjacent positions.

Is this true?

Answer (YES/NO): NO